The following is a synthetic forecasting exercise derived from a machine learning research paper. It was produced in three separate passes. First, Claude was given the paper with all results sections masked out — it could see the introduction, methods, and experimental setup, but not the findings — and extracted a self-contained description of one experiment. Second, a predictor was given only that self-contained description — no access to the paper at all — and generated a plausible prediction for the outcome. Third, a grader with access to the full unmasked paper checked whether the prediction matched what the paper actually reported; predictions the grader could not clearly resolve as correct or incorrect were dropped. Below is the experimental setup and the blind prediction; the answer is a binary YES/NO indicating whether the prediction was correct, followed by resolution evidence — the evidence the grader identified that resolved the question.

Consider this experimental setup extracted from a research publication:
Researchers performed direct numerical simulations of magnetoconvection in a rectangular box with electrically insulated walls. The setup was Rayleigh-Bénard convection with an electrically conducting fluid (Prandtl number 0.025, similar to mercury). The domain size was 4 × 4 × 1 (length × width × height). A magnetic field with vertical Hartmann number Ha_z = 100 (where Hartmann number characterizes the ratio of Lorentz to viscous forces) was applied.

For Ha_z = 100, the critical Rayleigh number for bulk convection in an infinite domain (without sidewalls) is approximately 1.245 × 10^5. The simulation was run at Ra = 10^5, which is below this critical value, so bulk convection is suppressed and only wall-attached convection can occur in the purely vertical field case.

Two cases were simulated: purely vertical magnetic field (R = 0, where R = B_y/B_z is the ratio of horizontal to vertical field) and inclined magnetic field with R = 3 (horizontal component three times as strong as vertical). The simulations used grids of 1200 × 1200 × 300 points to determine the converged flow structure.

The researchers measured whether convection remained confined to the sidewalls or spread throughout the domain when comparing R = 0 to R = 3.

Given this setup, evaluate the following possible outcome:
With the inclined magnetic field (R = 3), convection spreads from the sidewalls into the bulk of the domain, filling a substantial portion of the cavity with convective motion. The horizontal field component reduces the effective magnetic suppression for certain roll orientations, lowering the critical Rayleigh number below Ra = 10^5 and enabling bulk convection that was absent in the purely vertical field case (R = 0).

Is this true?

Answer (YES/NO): NO